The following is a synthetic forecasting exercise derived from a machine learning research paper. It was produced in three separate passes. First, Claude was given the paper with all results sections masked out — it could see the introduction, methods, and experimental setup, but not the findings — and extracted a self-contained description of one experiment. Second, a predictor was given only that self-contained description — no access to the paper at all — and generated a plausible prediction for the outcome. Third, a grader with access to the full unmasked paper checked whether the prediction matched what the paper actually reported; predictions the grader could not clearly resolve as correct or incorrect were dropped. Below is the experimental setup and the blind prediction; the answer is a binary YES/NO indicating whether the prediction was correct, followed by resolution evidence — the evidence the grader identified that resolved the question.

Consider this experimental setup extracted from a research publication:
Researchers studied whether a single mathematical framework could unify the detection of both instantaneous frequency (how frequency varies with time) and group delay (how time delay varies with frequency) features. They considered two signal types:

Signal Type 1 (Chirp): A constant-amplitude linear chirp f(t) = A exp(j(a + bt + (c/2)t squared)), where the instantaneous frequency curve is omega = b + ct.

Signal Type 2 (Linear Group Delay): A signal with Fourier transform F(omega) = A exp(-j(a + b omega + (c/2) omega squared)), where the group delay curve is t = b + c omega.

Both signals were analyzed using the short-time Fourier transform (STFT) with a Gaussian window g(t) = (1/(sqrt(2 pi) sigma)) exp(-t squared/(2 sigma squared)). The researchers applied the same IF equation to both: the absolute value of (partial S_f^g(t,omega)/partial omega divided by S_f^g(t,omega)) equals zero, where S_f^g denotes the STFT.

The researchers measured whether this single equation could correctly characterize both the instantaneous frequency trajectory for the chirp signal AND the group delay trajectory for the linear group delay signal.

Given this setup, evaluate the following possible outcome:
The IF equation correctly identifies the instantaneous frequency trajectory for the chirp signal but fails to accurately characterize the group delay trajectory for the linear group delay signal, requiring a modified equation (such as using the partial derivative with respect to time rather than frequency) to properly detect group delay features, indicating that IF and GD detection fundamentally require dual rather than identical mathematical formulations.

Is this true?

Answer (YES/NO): NO